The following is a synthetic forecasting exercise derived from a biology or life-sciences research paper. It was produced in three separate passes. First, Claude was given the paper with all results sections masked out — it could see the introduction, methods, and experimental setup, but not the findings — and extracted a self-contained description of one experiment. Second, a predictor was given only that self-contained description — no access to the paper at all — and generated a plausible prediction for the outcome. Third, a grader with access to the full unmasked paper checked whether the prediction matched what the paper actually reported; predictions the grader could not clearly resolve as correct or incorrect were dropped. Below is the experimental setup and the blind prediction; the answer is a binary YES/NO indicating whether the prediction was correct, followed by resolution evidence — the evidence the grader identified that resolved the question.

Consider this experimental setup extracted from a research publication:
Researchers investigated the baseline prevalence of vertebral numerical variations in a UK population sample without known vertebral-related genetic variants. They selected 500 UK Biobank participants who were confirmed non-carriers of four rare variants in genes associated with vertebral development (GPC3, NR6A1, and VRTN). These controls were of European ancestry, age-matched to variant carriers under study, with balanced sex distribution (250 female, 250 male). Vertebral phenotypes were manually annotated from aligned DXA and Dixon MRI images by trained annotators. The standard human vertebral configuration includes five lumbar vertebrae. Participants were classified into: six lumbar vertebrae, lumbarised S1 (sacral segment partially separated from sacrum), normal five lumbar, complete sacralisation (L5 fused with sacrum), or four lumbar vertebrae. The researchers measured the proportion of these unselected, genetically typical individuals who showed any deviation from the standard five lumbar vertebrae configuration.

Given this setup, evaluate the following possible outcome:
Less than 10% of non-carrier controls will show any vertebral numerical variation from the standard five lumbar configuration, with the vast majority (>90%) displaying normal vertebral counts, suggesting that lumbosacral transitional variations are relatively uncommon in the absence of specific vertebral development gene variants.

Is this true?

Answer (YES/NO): NO